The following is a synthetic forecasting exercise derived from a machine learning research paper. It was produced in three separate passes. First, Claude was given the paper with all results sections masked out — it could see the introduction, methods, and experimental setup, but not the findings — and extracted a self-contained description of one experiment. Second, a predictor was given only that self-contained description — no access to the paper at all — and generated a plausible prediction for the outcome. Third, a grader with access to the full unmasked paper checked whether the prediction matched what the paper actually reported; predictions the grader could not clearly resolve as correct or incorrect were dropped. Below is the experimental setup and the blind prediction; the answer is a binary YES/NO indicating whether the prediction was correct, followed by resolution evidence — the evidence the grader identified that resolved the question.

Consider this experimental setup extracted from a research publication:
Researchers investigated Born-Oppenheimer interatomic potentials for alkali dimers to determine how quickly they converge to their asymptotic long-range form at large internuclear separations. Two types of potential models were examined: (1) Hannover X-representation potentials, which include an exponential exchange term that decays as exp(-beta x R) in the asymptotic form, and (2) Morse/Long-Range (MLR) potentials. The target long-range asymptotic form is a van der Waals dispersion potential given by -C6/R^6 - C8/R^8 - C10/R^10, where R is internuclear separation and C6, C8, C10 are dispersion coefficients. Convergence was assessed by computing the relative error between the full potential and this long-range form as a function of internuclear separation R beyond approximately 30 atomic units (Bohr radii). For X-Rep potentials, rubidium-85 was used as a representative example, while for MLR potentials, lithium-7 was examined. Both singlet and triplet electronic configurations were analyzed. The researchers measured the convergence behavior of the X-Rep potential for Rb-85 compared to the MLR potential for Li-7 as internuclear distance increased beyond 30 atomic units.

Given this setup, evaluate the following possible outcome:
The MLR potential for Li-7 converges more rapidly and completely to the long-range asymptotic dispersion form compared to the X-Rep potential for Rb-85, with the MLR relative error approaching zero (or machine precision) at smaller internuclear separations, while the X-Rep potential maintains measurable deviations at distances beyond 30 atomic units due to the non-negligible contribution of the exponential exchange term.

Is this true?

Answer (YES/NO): NO